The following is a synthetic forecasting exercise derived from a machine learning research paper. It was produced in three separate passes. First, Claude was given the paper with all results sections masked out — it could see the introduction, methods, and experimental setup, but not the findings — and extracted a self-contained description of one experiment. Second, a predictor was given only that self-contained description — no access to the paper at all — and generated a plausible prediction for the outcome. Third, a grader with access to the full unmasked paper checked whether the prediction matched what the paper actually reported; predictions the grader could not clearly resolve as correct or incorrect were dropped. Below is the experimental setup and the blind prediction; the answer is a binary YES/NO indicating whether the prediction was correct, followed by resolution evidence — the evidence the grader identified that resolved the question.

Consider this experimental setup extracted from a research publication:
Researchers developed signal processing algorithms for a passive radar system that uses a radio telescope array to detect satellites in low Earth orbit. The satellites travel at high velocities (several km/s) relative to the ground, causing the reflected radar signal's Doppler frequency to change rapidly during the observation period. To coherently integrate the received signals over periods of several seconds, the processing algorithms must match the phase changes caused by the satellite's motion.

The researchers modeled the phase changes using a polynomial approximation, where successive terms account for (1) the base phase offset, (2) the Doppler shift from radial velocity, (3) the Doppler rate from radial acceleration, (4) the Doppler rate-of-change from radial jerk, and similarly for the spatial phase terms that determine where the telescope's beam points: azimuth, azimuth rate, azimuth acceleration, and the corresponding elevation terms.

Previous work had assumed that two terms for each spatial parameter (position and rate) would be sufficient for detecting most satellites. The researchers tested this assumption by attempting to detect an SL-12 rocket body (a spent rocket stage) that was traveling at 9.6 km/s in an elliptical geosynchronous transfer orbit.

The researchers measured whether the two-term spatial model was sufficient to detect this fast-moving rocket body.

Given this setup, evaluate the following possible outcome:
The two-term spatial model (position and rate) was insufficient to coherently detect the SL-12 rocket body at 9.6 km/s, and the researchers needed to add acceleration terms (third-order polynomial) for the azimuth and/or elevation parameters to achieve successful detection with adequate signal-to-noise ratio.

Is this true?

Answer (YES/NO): YES